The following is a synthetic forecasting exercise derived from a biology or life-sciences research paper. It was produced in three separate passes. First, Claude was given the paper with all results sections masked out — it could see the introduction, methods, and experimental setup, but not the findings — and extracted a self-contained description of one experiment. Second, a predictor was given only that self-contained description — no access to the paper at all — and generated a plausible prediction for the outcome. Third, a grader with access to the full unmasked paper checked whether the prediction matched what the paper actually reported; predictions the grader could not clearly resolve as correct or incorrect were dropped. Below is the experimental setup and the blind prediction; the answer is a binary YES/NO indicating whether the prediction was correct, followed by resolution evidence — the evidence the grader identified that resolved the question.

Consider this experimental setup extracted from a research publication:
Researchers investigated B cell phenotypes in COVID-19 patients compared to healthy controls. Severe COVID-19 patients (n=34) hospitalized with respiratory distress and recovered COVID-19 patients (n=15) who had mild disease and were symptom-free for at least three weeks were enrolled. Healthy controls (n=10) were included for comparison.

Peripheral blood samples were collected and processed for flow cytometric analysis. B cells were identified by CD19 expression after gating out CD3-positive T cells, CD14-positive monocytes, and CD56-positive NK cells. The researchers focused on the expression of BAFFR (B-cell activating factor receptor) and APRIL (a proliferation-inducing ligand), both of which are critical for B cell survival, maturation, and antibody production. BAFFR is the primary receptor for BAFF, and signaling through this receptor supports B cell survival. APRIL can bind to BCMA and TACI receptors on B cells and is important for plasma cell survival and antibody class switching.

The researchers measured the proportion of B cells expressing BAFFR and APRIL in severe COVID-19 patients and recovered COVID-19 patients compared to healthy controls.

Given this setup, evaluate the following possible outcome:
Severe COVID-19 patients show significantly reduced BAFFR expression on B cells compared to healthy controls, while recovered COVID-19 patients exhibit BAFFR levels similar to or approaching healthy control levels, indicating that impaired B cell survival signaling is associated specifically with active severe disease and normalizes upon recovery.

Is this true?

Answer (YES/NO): NO